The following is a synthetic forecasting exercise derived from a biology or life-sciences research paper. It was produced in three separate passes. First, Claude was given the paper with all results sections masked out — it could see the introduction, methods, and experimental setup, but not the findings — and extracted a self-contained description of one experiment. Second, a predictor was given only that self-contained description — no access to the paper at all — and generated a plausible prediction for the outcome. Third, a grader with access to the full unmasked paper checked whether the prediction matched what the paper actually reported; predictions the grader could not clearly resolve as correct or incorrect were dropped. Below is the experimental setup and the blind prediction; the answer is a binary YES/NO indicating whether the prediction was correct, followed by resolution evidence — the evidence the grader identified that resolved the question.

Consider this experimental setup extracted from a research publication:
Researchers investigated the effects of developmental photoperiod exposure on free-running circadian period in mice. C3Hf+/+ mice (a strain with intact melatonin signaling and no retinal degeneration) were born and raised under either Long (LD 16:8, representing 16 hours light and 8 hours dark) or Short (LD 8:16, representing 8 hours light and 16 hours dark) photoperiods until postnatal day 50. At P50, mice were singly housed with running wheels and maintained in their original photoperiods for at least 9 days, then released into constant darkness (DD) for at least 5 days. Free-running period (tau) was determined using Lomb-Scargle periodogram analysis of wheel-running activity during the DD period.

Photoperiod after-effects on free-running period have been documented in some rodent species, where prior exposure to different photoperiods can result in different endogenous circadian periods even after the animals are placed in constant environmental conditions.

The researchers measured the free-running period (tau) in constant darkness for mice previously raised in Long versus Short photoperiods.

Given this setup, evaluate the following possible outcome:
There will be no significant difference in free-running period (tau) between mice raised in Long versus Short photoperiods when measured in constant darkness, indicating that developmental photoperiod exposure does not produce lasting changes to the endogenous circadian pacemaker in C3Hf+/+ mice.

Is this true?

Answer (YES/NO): YES